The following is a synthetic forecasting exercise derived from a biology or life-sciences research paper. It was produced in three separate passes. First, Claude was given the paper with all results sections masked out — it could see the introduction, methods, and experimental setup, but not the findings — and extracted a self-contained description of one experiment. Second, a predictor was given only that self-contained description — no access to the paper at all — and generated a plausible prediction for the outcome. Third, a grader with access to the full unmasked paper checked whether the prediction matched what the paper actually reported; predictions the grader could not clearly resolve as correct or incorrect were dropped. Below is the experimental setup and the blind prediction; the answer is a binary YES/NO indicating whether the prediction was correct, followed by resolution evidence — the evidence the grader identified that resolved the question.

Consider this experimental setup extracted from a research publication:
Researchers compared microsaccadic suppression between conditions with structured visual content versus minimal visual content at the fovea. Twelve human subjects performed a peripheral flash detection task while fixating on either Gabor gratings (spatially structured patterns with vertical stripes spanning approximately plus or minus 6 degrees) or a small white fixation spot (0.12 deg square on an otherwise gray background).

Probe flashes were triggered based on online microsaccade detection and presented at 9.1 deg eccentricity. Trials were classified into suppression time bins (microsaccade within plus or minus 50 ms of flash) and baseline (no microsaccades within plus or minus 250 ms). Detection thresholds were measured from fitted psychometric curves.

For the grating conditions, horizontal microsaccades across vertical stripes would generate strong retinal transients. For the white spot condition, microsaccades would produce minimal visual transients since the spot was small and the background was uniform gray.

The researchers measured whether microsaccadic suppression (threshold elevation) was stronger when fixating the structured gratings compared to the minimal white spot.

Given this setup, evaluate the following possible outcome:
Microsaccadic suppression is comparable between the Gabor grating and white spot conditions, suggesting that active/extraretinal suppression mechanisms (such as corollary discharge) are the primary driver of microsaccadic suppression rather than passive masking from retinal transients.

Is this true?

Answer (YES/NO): NO